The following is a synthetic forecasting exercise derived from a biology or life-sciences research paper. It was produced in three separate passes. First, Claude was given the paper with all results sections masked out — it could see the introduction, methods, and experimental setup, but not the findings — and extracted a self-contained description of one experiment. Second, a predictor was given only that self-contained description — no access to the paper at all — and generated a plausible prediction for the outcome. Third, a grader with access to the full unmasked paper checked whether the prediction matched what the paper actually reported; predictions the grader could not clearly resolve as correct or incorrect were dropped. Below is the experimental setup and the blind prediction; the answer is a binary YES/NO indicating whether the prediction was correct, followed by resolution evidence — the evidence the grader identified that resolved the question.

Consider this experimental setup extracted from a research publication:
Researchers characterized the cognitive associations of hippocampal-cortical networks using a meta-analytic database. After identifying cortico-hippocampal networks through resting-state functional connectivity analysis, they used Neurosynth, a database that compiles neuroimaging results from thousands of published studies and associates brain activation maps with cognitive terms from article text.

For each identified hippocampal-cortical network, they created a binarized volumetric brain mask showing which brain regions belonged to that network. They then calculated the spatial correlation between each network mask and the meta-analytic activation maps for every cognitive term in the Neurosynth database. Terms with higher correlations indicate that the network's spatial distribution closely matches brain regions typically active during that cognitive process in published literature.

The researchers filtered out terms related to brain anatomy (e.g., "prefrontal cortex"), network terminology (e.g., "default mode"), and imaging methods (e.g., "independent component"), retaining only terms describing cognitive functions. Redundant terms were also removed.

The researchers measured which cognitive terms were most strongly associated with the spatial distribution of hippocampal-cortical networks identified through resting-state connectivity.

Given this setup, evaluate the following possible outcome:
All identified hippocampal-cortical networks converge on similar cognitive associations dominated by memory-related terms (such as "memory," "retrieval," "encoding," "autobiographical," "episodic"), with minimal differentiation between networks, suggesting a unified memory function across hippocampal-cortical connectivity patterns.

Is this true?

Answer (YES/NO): NO